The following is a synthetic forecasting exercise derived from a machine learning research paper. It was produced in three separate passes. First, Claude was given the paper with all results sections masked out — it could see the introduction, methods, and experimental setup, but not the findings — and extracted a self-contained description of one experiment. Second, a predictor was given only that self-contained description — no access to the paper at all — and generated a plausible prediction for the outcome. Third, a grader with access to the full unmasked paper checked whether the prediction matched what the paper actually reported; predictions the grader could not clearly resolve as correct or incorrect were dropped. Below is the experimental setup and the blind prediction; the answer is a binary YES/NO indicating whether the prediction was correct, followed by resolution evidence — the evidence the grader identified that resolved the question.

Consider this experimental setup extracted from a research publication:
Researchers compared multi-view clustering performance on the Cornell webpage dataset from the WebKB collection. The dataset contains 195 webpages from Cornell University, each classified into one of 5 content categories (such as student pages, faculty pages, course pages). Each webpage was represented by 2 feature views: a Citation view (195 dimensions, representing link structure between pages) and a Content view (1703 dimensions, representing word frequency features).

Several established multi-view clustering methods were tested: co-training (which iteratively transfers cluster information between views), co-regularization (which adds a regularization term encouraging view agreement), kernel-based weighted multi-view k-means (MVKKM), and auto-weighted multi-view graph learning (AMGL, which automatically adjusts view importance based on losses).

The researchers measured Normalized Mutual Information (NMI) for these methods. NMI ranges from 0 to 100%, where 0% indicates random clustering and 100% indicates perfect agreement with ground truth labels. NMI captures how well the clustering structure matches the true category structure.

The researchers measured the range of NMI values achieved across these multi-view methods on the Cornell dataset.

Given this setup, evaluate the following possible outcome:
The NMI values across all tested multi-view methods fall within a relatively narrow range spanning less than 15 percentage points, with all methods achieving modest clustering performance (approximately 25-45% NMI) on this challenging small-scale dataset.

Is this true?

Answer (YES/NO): NO